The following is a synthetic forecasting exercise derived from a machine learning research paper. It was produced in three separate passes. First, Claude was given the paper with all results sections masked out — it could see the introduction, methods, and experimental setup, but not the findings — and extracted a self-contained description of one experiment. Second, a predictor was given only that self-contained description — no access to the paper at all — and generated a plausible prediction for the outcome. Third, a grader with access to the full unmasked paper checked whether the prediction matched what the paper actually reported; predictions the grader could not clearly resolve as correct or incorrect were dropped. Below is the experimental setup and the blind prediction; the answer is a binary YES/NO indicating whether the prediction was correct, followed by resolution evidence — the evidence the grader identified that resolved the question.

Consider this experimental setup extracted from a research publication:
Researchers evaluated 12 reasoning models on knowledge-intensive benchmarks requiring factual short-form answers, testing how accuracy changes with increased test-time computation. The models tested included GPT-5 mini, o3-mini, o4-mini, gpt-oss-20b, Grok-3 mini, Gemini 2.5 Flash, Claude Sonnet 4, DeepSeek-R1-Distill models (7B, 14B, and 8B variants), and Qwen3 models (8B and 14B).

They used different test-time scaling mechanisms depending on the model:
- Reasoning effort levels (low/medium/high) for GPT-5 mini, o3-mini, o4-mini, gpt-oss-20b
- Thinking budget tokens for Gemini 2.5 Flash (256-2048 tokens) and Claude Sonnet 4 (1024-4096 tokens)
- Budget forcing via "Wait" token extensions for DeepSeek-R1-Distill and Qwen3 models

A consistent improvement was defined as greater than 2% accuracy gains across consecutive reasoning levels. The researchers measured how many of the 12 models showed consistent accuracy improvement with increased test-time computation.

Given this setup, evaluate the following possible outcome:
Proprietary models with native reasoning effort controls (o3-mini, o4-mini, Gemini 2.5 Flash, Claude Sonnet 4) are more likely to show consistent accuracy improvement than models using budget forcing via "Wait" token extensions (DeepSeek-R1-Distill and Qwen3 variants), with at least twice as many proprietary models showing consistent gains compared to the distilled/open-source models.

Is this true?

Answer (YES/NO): YES